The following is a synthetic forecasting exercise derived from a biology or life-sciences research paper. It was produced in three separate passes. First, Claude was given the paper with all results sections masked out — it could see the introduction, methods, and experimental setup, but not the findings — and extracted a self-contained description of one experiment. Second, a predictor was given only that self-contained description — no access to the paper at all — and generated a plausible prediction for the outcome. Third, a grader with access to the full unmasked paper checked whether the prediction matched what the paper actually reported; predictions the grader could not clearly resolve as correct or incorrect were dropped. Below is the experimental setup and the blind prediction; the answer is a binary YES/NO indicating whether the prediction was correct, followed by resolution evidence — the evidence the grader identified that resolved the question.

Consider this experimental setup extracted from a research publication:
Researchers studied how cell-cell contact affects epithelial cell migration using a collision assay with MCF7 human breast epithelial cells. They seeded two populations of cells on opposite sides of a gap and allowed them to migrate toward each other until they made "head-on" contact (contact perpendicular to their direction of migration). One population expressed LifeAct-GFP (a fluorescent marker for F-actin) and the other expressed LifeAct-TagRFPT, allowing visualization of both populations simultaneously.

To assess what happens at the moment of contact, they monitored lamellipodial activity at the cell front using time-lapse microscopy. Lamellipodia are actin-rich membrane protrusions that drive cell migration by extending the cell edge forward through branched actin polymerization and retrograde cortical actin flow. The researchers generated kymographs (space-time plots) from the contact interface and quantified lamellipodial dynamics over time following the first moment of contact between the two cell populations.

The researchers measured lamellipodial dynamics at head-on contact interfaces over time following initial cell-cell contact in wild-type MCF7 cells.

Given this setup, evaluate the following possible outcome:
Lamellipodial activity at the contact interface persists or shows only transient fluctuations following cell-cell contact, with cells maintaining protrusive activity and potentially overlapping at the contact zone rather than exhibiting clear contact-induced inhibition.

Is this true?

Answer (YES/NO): NO